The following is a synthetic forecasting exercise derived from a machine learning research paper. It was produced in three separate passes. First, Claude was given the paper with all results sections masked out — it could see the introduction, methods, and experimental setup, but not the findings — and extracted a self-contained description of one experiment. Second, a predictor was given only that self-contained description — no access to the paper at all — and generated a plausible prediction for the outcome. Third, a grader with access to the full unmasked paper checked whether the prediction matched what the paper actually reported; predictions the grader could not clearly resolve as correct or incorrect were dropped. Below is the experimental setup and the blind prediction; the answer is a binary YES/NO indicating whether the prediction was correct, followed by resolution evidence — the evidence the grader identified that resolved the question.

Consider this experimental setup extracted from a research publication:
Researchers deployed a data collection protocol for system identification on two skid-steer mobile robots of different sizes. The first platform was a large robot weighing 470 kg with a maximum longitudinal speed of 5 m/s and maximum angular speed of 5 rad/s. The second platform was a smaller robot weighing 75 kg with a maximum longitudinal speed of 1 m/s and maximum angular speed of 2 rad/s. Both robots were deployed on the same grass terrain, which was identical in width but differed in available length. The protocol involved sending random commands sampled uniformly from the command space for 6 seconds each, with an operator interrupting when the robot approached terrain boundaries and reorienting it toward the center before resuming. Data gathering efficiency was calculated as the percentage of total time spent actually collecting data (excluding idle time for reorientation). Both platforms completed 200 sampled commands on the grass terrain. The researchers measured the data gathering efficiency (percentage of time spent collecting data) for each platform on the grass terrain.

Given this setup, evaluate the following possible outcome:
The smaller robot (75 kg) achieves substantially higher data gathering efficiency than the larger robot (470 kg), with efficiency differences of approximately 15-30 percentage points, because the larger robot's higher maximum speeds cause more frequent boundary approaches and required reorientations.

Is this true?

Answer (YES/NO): YES